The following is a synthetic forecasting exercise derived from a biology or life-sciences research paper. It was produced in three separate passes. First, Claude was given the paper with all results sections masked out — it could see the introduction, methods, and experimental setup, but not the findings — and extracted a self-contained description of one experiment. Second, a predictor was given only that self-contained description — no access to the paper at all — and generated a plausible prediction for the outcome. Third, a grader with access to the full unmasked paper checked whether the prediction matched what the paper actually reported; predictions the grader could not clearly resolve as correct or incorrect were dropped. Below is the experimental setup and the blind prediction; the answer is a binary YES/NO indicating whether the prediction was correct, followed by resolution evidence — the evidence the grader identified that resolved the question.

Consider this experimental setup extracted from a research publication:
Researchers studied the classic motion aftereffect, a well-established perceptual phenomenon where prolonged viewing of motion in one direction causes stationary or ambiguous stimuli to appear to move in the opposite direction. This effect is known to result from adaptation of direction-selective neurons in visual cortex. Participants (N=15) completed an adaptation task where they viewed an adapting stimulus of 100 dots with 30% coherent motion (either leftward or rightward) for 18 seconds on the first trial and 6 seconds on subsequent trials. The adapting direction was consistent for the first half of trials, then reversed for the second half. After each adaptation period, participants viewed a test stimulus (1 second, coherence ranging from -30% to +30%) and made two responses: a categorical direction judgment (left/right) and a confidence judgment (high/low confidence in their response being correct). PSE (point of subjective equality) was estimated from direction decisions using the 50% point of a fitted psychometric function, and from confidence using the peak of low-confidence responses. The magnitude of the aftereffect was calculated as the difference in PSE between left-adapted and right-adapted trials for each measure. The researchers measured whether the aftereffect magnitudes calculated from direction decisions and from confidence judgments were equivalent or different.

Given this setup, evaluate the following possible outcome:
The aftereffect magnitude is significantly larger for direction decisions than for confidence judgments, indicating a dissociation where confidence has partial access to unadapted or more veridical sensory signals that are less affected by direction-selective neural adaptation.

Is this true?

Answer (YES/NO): NO